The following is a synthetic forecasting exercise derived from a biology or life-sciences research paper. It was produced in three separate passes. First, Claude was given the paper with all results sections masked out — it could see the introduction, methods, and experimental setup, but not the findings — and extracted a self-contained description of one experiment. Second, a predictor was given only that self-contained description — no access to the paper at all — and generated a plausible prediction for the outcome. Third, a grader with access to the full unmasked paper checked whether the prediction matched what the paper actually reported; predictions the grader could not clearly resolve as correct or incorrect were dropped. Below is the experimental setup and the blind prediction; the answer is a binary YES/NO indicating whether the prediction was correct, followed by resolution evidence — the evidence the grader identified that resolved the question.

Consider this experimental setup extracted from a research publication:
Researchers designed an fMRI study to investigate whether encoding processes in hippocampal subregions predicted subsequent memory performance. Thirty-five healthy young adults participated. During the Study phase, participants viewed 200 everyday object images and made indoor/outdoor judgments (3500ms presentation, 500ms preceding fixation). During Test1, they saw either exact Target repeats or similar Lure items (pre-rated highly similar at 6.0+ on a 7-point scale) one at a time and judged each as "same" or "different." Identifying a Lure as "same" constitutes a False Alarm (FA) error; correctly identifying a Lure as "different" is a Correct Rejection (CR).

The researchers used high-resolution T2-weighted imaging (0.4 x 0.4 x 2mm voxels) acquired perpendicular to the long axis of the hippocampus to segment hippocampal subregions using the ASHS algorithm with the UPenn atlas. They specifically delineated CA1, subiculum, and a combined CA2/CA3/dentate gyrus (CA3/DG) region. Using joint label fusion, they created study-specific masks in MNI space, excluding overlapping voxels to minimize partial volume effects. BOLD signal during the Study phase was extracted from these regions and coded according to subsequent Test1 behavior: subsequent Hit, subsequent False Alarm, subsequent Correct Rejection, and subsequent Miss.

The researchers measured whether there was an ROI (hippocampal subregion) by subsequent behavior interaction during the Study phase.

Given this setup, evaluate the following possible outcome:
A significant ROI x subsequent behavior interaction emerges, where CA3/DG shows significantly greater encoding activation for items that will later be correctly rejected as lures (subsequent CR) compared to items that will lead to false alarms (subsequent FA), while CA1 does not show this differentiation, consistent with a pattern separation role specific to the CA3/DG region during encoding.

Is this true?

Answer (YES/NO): NO